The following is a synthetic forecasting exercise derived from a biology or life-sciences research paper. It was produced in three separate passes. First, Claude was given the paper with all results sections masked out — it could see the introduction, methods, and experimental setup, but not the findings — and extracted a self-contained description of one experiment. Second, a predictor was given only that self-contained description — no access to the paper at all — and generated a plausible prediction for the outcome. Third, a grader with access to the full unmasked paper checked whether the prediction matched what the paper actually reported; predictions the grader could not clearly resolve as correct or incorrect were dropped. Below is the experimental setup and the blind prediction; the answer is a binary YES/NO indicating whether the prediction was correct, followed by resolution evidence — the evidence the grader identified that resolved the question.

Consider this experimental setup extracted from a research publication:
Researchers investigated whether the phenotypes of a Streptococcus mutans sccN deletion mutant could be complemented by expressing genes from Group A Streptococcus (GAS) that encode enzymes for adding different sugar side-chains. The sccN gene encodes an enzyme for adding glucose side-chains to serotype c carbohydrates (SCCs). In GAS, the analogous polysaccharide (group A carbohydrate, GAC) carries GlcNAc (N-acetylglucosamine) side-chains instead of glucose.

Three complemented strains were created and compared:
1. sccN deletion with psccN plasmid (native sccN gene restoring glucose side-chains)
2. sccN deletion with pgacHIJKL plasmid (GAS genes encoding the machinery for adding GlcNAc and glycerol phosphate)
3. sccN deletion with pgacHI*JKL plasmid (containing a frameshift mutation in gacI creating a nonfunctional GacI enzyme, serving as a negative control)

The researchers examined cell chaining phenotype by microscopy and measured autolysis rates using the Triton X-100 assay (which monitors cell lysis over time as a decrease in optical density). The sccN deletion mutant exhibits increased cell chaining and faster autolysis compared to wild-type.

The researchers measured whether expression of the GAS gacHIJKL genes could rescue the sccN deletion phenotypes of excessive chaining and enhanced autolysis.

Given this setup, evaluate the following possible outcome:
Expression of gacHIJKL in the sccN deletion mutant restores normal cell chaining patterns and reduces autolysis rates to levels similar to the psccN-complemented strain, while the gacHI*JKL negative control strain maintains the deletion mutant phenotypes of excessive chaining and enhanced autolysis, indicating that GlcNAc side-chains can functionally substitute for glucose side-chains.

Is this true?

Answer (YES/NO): YES